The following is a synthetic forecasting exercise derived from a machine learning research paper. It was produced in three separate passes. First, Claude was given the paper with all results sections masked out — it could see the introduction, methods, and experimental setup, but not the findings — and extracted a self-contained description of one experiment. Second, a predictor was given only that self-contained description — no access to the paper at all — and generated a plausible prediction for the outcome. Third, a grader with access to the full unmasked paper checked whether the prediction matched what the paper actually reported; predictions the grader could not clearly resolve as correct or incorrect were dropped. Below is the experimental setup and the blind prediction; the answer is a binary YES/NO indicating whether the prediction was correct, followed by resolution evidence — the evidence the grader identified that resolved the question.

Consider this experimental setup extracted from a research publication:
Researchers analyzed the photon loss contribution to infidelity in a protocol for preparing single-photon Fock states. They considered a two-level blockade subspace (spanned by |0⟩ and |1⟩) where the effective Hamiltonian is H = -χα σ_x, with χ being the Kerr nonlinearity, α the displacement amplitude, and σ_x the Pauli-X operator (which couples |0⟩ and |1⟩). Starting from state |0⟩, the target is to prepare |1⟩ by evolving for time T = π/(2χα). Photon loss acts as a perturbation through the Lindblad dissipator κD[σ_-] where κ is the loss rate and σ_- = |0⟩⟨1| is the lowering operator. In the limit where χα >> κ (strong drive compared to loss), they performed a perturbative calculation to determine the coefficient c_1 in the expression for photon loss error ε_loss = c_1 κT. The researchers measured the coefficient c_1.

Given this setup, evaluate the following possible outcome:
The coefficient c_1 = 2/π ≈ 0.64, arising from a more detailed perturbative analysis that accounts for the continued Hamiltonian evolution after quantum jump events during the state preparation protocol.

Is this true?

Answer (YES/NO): NO